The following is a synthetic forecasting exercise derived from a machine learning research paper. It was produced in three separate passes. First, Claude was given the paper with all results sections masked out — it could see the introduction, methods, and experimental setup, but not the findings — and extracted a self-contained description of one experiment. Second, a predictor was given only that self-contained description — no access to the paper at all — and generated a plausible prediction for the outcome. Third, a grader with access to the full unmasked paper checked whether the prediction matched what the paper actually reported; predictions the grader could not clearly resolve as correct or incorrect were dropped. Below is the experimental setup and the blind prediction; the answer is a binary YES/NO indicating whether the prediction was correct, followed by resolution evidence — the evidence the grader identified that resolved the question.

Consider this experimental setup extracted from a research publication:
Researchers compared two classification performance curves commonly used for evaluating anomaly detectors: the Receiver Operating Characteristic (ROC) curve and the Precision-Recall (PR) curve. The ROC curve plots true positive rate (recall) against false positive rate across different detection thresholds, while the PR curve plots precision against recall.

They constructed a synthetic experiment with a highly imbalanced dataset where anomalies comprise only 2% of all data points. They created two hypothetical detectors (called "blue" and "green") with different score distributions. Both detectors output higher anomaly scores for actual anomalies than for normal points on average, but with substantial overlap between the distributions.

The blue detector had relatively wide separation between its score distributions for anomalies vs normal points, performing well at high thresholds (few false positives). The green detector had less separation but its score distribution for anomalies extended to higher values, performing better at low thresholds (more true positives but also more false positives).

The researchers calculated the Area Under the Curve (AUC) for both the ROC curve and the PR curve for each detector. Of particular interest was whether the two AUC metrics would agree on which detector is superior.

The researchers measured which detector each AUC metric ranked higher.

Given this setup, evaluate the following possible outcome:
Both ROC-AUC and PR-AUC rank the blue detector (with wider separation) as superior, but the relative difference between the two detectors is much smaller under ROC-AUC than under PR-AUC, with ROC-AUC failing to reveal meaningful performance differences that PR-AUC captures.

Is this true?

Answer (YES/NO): NO